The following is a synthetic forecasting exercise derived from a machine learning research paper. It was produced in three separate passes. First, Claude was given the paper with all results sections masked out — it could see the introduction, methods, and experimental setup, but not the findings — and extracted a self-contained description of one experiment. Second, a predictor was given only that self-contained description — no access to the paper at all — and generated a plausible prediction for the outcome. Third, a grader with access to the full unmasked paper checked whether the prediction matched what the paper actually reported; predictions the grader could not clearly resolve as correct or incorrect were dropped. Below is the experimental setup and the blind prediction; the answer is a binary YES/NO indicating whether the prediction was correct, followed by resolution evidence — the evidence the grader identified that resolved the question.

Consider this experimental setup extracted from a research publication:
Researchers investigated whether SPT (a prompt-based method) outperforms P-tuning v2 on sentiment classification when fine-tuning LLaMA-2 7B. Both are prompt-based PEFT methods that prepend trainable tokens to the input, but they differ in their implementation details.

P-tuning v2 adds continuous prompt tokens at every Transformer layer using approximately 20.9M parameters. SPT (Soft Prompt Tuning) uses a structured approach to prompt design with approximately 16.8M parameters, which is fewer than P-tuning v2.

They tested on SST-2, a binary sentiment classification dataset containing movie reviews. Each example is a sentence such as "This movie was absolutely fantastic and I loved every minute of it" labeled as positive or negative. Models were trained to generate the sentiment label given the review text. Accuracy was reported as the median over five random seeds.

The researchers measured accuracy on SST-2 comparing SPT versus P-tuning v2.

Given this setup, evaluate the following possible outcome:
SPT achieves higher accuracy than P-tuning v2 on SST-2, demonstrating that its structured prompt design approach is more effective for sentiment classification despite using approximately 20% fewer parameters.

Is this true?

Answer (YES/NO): YES